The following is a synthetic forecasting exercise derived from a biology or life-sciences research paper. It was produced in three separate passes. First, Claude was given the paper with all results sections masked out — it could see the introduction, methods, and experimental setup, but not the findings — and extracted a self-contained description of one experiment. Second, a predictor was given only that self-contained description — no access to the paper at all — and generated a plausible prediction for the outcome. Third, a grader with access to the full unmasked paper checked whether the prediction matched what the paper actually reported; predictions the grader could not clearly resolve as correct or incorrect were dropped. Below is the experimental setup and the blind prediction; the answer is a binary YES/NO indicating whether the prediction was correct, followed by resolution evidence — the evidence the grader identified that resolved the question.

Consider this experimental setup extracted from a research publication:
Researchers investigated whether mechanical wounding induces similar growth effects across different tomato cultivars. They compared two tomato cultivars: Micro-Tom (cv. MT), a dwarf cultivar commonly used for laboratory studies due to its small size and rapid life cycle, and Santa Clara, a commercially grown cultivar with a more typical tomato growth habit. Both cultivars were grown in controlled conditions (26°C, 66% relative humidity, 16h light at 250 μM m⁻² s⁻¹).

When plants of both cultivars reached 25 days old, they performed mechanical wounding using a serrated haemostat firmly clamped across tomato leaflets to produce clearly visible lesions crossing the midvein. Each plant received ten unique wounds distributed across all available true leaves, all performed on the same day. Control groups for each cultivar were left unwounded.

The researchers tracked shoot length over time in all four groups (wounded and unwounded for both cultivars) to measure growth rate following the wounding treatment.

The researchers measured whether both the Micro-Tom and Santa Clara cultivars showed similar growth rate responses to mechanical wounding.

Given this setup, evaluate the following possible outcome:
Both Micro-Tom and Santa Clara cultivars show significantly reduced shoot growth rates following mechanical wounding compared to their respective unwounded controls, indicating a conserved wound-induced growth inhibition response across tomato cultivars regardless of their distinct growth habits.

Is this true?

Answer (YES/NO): YES